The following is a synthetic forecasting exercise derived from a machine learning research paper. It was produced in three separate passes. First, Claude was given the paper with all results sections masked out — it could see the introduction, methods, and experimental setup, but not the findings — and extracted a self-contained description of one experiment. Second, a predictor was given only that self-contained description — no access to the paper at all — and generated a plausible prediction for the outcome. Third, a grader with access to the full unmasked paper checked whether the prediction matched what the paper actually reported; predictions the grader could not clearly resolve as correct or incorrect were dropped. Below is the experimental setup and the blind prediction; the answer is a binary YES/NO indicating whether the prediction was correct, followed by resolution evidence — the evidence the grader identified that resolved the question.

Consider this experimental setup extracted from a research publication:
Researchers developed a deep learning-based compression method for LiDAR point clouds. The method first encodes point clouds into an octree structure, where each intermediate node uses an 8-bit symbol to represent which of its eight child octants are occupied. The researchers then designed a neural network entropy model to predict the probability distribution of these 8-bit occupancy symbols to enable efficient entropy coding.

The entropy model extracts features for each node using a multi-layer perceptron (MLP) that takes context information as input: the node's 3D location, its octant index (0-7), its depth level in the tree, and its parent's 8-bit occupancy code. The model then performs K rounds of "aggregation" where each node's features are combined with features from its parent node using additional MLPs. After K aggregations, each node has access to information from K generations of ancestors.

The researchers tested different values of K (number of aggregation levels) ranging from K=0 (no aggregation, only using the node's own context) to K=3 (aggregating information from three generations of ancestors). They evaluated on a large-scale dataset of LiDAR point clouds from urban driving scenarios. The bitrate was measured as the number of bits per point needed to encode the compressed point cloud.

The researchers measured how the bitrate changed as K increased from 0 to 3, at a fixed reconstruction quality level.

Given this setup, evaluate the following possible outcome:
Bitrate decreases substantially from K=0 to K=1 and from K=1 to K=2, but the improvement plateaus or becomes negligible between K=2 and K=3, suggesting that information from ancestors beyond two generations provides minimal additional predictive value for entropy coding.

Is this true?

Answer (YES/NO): NO